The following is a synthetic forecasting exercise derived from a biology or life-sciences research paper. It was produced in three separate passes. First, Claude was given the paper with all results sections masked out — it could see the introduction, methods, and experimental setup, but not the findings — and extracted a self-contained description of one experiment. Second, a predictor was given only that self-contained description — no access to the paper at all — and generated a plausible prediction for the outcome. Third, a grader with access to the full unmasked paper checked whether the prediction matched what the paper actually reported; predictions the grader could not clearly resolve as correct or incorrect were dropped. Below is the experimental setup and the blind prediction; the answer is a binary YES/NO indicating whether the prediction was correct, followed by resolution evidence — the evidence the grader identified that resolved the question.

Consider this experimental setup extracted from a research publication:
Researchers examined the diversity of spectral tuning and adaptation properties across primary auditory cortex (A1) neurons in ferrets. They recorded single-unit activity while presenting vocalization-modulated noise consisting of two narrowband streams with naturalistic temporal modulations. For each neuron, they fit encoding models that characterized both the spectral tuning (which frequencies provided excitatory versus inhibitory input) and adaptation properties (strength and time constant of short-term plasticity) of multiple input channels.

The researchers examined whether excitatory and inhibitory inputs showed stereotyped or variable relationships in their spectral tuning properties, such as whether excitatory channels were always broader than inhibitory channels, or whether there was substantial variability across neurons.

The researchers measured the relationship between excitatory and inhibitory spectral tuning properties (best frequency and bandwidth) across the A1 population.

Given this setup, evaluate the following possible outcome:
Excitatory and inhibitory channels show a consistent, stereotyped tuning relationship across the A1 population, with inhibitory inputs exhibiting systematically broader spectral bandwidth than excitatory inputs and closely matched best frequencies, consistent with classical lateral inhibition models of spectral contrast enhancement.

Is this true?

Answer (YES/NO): NO